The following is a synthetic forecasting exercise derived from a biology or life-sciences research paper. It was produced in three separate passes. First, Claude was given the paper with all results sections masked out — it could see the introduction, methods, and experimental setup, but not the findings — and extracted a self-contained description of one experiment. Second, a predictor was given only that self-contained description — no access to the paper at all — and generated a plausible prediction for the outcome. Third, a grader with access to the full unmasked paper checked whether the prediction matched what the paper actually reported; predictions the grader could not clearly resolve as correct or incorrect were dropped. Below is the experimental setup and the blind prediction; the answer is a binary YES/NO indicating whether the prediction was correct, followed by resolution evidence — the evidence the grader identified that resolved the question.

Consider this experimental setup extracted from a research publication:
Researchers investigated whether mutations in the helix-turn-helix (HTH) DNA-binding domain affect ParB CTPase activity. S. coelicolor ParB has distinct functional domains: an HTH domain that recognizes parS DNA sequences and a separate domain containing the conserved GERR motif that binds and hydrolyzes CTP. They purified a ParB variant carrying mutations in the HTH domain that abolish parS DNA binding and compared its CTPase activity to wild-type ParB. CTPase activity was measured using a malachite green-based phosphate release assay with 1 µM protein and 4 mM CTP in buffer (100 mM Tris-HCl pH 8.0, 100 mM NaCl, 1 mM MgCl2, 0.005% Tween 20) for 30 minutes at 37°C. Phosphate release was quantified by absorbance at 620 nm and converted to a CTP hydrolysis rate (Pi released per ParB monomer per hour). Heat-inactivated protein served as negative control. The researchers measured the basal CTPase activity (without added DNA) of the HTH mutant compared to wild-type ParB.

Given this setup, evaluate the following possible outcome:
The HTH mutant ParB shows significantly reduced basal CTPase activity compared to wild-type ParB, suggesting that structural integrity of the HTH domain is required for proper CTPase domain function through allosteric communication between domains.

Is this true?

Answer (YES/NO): NO